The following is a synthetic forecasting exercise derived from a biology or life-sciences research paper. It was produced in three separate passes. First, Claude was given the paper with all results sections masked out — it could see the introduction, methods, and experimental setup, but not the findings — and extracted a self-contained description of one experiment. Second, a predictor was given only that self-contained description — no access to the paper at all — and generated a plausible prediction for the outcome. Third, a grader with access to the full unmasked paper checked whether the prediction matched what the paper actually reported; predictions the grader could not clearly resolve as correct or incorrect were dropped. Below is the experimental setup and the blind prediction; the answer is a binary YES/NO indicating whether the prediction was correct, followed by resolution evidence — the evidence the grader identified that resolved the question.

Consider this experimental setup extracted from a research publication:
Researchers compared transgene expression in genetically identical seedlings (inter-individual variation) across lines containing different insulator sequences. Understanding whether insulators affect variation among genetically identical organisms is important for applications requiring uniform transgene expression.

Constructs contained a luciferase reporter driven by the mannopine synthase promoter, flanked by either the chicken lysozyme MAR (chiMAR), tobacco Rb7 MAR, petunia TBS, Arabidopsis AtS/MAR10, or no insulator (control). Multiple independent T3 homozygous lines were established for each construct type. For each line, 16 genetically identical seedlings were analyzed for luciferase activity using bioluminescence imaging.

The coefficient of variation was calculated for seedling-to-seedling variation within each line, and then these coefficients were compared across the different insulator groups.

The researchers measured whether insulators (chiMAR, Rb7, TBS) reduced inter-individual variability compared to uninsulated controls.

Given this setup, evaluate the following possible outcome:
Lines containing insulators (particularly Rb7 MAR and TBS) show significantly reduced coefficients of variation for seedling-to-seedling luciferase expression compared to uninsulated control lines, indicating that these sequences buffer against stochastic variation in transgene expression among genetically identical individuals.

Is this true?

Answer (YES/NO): NO